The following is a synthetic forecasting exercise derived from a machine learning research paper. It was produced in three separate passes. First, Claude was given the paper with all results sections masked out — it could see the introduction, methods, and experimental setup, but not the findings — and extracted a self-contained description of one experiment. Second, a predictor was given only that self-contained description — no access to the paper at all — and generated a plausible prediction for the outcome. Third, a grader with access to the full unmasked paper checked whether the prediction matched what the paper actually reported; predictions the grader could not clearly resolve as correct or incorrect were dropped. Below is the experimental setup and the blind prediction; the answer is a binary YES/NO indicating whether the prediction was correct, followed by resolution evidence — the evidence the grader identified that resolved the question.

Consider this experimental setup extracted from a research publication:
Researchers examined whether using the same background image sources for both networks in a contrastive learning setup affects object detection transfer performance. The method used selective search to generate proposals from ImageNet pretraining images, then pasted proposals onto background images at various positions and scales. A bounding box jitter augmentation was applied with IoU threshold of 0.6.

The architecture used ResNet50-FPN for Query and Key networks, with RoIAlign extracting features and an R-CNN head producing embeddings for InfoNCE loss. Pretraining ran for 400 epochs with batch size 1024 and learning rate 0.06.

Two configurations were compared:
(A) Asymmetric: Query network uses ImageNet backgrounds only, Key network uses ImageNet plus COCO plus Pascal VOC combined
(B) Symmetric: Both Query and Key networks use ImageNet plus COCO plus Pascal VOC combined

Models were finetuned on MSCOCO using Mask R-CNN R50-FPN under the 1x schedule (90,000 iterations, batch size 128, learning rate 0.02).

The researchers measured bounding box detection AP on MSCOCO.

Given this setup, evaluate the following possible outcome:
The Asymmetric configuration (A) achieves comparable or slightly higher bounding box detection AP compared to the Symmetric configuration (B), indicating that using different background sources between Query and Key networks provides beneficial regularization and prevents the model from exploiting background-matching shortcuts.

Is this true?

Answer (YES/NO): NO